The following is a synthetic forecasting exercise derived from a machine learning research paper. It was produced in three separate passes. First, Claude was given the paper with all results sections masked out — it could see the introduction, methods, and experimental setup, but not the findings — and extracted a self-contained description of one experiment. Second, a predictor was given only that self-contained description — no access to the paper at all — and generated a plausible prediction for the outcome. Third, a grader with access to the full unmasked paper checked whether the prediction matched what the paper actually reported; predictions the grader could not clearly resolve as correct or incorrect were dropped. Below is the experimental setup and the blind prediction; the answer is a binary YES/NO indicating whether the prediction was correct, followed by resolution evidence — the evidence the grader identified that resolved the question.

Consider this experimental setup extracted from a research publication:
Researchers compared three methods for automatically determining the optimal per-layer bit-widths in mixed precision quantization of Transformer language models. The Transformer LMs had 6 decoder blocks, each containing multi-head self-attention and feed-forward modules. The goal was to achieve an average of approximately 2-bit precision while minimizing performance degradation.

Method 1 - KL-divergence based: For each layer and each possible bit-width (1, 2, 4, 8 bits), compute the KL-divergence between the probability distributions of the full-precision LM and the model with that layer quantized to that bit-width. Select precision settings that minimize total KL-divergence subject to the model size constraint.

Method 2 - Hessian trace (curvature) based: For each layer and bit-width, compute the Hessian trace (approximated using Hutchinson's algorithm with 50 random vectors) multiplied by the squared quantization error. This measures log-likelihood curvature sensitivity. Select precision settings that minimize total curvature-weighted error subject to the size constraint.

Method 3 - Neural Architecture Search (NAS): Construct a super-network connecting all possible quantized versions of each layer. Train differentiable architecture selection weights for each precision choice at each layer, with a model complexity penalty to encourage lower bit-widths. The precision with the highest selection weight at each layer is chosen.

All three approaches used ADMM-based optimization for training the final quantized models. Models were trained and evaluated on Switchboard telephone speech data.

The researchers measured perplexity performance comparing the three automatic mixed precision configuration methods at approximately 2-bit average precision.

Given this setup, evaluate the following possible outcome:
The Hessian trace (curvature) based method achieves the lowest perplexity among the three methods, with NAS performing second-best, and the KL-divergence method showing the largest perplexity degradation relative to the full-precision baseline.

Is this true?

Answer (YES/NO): NO